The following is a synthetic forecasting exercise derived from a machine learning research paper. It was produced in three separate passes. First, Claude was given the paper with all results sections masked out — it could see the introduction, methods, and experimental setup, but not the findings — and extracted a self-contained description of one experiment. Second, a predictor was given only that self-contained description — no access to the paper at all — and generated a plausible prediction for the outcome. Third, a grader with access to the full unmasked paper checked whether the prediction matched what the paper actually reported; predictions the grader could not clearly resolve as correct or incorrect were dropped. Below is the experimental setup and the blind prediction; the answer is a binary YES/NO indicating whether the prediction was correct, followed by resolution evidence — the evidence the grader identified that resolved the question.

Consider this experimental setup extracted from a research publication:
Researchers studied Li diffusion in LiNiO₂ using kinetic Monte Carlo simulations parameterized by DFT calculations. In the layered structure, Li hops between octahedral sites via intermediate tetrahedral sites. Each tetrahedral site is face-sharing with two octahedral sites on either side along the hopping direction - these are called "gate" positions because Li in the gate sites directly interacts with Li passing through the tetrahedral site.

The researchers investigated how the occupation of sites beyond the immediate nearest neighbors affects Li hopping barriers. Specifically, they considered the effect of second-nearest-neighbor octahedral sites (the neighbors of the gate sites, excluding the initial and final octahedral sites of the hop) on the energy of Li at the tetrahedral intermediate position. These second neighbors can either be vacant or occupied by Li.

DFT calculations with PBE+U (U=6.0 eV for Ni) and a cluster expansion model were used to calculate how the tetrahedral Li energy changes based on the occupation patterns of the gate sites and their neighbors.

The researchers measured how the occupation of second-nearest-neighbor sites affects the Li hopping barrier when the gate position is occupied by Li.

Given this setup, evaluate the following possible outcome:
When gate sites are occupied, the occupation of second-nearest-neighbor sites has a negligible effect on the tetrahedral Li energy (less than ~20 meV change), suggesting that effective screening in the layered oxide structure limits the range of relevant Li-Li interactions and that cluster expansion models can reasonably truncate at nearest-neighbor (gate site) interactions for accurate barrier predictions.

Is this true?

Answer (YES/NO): NO